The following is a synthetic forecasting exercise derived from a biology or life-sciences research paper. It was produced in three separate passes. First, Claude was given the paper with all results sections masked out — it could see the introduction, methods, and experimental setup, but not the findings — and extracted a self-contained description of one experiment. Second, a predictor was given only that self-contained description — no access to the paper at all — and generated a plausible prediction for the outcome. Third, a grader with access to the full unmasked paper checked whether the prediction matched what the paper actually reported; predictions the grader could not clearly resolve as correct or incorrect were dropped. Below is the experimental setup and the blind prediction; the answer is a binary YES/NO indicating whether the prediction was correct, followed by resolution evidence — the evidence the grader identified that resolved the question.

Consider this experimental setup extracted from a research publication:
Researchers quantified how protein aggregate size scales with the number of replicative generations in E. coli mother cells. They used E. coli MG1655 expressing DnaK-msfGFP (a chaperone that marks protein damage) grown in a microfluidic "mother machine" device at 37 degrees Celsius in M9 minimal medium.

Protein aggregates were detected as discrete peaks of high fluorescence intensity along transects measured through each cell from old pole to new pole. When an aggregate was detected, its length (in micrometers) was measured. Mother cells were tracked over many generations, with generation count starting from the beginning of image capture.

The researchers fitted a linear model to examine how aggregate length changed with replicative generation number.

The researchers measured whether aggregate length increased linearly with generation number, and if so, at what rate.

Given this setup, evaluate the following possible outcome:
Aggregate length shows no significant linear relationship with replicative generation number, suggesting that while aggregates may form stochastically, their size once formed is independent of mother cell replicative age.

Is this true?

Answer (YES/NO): NO